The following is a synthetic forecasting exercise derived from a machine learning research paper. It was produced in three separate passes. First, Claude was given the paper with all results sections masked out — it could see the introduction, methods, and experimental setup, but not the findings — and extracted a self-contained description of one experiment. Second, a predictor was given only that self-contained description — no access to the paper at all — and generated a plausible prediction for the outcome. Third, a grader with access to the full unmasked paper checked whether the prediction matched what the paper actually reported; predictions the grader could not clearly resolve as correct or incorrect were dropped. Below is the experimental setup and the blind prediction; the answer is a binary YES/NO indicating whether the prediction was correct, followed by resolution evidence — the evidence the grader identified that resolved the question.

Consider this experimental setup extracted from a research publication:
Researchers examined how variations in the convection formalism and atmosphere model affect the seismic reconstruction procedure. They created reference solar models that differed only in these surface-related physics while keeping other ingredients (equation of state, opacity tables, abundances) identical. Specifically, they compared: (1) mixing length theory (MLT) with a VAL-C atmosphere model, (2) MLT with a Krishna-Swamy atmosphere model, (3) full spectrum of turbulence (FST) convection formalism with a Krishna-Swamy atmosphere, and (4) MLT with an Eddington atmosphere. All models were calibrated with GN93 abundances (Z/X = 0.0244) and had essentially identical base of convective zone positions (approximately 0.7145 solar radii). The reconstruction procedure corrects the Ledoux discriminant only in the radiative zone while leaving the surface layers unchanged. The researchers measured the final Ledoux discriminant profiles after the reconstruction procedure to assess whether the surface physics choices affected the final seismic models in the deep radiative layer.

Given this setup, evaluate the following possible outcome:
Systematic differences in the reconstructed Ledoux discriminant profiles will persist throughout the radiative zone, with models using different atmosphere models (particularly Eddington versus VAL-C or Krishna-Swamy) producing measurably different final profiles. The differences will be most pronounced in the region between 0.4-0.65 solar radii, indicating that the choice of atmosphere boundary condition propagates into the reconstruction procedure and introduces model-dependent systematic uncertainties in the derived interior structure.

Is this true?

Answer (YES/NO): NO